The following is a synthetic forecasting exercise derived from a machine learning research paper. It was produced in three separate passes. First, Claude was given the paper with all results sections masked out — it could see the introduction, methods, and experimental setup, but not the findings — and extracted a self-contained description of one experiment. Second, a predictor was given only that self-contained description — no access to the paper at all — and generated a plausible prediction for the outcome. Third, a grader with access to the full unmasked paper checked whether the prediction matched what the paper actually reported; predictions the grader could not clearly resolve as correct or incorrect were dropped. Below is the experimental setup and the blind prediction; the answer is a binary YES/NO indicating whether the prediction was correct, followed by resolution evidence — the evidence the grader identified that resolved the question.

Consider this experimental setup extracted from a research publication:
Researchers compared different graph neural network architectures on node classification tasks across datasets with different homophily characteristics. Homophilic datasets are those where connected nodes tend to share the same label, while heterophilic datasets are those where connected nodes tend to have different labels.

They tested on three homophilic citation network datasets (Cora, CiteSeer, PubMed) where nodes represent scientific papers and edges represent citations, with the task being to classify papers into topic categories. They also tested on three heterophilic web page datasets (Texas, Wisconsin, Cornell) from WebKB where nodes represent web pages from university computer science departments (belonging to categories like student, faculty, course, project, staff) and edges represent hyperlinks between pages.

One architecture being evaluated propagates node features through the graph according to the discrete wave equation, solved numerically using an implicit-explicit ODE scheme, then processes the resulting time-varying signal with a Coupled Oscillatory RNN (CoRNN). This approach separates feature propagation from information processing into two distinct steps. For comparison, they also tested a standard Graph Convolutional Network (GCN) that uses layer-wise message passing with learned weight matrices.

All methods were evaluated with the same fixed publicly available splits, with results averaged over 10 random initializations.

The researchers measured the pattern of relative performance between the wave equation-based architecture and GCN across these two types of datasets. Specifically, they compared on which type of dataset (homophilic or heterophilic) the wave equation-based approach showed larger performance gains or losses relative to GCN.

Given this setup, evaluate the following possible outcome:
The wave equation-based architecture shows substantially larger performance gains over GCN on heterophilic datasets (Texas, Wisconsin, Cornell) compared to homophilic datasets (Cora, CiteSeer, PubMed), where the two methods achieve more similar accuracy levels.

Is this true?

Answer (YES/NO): YES